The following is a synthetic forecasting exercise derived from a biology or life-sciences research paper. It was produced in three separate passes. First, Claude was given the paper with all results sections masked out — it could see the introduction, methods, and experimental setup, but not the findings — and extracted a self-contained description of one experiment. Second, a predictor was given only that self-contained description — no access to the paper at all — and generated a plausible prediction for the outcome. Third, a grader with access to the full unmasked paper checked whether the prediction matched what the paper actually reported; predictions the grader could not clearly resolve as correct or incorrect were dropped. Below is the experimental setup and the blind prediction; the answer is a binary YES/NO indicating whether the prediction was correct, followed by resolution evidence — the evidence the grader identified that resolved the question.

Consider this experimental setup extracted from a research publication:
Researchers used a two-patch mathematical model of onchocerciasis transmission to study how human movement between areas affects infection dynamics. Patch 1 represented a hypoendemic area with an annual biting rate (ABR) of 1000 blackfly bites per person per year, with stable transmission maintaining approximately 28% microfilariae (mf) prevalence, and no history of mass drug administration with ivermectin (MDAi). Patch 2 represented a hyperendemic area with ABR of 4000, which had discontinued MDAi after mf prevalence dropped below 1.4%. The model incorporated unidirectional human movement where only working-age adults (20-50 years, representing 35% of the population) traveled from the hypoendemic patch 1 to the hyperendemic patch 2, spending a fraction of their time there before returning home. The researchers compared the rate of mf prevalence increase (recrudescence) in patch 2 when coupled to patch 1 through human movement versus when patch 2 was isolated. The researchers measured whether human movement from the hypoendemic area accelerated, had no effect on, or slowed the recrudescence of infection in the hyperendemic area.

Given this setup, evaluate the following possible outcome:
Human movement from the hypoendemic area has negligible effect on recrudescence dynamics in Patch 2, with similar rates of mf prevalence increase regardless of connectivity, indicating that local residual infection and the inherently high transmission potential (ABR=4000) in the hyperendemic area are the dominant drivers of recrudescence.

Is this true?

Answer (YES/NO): NO